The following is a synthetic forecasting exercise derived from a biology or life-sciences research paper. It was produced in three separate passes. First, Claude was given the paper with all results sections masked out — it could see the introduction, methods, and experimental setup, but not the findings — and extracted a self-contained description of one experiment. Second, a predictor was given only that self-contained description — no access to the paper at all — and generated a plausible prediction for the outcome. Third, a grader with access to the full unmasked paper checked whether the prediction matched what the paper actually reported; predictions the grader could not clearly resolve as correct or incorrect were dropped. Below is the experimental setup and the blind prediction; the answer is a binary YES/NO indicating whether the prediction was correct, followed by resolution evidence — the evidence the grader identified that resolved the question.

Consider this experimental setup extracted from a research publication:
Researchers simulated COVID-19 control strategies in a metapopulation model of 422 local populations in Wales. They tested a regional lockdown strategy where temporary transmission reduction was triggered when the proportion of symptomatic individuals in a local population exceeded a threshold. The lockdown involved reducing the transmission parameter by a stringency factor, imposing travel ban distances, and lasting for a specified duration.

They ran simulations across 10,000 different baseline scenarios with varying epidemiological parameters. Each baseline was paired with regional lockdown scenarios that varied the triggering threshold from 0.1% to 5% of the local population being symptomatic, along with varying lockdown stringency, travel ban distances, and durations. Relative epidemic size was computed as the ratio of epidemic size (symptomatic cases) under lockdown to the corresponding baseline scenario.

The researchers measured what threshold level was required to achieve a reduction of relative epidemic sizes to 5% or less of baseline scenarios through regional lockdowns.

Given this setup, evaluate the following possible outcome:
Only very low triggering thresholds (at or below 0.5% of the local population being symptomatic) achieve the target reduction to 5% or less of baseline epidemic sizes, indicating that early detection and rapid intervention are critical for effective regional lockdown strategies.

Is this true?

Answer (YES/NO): NO